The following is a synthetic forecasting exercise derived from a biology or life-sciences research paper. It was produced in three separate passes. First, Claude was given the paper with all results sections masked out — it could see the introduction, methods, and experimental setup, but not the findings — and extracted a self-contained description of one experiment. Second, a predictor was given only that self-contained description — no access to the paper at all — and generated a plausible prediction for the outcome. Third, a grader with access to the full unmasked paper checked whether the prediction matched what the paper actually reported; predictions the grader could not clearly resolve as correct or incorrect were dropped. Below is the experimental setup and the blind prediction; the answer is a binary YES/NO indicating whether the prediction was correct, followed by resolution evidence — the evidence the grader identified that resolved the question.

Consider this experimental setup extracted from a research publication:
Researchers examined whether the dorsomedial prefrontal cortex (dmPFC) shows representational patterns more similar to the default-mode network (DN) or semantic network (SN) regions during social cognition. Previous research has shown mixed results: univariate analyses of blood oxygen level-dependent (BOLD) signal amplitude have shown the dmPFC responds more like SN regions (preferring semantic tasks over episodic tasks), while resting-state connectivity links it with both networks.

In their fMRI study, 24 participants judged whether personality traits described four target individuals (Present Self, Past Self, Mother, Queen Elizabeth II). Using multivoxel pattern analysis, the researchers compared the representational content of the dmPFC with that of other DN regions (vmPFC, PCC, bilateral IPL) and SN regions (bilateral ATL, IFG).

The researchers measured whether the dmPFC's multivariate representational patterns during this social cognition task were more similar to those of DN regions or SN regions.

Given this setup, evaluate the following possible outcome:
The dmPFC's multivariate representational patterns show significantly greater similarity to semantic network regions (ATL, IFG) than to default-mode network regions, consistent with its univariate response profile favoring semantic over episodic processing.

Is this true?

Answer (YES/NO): NO